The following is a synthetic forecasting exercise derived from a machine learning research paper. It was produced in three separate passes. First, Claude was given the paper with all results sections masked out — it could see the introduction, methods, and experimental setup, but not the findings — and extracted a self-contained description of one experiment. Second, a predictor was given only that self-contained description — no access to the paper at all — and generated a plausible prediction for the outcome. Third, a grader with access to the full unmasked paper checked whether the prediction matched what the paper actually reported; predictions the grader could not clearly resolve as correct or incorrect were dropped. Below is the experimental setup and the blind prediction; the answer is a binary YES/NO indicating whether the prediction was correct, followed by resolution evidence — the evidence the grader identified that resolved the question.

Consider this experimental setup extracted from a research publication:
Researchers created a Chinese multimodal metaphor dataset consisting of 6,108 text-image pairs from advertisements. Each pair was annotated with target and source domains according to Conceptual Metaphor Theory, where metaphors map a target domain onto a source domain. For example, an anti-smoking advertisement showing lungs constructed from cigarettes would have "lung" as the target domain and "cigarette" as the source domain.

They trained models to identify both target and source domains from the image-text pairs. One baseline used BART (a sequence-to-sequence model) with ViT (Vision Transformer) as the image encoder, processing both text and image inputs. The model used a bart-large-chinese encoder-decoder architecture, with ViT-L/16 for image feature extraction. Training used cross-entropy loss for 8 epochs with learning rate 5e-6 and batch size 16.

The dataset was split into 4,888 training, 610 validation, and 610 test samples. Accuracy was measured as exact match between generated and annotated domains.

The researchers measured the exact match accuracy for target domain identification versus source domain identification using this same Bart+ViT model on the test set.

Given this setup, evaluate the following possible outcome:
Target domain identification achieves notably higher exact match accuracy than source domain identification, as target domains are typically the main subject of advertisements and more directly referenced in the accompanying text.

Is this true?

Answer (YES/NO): YES